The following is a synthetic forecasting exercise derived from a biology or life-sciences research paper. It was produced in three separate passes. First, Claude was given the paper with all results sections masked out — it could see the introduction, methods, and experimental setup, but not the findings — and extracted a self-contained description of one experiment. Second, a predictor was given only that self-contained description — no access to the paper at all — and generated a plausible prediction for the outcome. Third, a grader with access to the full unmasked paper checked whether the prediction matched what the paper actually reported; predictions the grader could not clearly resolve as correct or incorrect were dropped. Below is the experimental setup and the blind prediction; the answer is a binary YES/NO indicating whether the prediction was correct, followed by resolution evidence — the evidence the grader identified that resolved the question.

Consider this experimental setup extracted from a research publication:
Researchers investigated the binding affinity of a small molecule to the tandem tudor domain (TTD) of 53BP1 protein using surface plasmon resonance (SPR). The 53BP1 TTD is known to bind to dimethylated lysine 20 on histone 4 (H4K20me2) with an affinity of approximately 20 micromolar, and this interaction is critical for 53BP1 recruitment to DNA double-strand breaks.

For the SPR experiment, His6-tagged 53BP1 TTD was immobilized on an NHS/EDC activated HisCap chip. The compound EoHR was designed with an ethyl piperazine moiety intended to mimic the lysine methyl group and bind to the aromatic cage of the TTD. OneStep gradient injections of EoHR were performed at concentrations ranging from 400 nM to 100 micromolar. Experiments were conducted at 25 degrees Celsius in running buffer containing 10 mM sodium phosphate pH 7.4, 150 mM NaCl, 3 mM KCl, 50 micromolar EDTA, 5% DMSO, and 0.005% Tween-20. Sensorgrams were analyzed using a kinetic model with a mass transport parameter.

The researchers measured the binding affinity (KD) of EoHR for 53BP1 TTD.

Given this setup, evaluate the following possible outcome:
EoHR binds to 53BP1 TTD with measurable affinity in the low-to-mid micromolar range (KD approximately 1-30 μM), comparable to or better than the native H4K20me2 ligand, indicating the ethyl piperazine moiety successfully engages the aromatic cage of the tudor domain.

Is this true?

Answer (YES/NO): YES